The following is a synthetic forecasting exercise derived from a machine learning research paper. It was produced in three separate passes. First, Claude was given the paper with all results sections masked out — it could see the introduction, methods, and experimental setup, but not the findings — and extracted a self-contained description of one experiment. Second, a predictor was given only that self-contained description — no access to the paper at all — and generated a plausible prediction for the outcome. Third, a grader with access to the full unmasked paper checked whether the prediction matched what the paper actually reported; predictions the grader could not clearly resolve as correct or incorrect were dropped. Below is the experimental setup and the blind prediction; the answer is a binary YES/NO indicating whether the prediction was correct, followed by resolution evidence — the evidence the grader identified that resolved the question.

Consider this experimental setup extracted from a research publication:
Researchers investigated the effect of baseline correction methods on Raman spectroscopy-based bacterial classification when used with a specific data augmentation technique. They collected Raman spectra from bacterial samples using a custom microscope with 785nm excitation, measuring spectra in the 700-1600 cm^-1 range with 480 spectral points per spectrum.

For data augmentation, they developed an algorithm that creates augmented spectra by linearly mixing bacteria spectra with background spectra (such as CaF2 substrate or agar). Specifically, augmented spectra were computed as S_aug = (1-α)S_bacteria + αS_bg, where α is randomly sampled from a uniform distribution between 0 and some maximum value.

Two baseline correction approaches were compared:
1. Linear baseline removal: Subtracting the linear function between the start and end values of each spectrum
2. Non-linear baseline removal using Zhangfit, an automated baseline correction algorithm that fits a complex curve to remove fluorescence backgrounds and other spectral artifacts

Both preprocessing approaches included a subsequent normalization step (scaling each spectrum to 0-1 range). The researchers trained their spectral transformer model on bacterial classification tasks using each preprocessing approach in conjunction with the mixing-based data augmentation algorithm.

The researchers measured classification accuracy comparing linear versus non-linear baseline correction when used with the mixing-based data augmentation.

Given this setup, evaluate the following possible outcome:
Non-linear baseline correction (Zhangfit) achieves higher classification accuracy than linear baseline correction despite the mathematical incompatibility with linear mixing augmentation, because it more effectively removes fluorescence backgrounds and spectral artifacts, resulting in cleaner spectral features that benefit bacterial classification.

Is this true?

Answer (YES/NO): NO